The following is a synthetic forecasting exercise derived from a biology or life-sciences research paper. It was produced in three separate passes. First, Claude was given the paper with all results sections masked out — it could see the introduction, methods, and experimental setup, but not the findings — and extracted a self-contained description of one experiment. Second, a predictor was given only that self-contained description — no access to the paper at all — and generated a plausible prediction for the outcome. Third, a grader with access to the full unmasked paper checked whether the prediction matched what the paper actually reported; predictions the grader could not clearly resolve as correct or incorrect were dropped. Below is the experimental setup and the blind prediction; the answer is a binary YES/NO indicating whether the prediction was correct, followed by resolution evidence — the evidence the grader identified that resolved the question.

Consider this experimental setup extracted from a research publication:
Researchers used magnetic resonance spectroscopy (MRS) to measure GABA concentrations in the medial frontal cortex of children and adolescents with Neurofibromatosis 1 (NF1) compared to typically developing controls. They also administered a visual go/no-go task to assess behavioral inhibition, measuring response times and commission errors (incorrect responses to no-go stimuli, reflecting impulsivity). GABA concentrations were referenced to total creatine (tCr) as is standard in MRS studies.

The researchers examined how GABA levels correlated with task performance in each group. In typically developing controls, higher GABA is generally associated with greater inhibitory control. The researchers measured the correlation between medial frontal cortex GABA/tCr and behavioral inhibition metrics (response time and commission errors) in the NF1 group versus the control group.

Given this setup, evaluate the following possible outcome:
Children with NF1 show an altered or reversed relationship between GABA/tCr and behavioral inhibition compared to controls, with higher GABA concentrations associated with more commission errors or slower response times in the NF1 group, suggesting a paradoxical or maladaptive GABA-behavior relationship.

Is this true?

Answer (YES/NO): YES